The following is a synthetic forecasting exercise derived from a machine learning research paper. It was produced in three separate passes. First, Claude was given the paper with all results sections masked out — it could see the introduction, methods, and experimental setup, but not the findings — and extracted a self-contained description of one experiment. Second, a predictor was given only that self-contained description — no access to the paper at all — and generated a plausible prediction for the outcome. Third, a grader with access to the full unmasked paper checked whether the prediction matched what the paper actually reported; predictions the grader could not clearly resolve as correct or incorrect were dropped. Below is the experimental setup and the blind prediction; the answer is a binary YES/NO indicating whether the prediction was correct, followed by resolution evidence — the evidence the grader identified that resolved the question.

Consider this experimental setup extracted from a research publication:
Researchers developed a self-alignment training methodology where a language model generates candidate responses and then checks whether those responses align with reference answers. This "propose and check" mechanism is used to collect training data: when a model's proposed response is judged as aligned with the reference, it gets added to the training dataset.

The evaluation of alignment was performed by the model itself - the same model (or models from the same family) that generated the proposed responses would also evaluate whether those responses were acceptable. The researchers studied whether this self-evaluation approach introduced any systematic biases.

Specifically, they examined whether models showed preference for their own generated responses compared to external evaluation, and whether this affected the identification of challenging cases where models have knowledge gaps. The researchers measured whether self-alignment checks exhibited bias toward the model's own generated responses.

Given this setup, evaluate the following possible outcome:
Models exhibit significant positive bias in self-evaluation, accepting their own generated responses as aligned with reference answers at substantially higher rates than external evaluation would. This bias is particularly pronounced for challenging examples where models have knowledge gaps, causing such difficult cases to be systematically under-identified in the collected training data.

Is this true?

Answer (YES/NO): YES